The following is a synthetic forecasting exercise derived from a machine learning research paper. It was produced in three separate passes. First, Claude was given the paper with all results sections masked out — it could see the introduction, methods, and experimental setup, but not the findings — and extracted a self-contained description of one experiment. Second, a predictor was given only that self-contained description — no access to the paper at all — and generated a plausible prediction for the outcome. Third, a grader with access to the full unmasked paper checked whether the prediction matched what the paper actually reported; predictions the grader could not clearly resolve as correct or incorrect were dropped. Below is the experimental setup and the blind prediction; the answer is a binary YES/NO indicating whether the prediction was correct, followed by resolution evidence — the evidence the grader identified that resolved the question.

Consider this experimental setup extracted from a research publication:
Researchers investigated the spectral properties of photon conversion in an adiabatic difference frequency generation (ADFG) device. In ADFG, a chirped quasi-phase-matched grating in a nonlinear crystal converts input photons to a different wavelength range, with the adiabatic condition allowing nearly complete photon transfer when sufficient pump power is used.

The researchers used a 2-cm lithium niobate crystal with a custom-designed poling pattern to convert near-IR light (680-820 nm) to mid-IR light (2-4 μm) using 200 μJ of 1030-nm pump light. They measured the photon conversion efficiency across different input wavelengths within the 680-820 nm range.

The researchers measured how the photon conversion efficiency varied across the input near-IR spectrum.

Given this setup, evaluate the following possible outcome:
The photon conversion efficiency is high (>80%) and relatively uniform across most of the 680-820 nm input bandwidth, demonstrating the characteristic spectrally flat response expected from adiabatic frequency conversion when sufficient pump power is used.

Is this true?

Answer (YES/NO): NO